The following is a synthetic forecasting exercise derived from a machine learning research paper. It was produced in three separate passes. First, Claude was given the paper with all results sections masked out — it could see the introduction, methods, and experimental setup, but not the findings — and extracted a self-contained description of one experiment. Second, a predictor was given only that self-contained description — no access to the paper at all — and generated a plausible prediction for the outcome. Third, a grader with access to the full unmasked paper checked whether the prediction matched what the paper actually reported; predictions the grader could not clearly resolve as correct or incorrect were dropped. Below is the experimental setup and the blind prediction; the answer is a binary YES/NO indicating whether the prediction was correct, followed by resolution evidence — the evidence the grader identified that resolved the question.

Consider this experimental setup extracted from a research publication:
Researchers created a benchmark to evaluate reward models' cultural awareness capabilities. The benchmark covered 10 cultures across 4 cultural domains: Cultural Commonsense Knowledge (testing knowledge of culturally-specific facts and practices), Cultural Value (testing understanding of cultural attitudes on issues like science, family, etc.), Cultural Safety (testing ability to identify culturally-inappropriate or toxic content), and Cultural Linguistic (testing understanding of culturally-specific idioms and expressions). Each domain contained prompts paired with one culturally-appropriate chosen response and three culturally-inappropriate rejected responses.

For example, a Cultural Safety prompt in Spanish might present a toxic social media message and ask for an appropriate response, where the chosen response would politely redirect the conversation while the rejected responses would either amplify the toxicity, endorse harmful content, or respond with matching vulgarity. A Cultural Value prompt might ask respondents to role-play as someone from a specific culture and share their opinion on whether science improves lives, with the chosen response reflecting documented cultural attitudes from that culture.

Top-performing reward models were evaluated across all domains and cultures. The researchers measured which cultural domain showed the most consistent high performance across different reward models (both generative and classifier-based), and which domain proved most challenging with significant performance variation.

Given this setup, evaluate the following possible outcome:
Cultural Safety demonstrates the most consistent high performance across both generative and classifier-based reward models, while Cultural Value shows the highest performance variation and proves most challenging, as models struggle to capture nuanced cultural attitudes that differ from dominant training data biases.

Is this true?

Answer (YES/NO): YES